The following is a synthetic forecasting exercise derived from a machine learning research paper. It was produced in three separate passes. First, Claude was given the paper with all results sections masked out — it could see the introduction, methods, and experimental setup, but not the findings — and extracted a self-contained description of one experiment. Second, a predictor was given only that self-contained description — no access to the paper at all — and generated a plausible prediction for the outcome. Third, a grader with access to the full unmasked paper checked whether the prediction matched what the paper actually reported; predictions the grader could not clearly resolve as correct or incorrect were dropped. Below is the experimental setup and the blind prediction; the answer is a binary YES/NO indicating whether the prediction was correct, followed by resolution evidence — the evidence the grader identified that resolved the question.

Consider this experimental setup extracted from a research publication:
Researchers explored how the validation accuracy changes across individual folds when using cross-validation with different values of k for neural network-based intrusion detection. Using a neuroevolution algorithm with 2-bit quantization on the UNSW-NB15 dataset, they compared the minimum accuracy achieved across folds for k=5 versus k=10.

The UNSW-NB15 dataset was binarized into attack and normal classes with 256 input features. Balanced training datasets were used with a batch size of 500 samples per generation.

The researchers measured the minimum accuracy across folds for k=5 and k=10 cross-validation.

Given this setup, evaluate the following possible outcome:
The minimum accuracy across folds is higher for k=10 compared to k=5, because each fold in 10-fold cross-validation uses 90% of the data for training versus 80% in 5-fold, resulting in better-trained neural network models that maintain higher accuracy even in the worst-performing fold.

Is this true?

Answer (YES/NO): YES